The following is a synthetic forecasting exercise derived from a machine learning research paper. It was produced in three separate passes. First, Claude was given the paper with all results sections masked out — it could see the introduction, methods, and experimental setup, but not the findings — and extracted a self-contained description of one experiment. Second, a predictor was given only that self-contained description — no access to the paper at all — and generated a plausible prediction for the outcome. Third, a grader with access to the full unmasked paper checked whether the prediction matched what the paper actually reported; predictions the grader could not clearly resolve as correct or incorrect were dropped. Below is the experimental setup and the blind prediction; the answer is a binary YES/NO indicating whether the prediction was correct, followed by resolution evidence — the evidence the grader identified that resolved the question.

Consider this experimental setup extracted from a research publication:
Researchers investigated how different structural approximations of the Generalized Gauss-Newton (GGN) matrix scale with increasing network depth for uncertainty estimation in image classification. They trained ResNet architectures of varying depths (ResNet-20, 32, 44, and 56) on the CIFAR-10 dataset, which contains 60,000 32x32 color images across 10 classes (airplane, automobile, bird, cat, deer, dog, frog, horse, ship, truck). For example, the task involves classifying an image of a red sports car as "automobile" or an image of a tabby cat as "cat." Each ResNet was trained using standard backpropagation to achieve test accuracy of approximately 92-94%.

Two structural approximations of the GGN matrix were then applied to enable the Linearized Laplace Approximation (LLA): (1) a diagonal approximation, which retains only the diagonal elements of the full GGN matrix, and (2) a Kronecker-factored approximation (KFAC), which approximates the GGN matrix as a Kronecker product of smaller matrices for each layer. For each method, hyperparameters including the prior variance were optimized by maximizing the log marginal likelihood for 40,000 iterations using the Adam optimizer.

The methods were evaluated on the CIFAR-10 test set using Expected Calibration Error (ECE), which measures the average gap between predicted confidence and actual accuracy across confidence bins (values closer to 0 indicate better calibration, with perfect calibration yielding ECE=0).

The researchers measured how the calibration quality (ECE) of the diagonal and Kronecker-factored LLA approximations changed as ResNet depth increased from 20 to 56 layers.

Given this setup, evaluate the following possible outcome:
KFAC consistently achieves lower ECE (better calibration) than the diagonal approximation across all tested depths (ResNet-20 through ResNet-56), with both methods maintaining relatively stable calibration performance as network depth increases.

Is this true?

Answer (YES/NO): NO